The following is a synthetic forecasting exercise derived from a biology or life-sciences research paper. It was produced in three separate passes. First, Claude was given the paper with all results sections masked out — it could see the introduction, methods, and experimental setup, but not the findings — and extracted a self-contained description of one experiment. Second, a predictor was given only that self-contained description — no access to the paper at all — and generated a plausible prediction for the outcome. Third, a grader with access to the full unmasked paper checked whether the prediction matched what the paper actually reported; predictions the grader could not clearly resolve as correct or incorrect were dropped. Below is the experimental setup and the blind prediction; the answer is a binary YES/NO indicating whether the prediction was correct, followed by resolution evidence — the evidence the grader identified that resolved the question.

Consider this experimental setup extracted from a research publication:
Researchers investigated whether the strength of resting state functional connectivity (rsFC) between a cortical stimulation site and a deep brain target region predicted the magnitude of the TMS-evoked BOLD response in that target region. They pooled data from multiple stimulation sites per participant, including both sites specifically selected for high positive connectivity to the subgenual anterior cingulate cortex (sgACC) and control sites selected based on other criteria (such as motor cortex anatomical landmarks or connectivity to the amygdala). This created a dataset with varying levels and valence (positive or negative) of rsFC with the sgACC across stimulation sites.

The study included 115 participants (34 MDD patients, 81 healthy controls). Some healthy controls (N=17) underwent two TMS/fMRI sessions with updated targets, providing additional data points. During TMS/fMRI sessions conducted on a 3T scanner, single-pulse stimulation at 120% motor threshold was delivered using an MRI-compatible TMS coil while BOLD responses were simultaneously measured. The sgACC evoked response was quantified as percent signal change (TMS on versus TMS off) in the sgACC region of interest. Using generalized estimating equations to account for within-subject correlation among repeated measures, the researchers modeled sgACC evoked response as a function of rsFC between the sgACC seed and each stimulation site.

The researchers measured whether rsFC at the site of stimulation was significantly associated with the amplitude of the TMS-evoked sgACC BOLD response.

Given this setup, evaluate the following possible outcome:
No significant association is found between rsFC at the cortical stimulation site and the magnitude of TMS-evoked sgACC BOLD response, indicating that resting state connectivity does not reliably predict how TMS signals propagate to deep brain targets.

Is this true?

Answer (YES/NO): NO